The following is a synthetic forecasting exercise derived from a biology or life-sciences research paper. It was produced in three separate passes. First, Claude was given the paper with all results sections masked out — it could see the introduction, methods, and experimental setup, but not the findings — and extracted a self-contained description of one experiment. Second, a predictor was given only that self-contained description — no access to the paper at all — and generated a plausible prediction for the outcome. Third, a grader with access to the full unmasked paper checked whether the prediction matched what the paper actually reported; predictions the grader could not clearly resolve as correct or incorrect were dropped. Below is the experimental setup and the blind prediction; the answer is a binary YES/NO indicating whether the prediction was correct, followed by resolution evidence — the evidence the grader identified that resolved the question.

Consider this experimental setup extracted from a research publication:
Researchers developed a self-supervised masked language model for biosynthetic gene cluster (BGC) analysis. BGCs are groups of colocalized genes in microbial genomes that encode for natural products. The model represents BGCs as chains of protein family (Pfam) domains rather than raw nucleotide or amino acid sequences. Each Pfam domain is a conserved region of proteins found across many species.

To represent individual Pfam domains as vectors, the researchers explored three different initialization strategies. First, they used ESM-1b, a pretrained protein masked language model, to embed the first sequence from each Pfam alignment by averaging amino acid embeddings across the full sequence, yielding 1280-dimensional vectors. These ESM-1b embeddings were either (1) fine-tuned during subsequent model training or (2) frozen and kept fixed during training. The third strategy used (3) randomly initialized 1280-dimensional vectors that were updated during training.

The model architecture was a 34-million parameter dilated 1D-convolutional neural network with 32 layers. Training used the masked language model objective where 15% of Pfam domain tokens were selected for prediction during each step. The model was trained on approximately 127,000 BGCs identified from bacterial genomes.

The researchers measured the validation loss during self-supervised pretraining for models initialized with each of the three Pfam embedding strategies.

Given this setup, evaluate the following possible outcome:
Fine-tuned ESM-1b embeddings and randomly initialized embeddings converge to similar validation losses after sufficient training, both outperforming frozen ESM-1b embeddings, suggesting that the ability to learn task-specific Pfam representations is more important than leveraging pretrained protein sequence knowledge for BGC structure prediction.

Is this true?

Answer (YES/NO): YES